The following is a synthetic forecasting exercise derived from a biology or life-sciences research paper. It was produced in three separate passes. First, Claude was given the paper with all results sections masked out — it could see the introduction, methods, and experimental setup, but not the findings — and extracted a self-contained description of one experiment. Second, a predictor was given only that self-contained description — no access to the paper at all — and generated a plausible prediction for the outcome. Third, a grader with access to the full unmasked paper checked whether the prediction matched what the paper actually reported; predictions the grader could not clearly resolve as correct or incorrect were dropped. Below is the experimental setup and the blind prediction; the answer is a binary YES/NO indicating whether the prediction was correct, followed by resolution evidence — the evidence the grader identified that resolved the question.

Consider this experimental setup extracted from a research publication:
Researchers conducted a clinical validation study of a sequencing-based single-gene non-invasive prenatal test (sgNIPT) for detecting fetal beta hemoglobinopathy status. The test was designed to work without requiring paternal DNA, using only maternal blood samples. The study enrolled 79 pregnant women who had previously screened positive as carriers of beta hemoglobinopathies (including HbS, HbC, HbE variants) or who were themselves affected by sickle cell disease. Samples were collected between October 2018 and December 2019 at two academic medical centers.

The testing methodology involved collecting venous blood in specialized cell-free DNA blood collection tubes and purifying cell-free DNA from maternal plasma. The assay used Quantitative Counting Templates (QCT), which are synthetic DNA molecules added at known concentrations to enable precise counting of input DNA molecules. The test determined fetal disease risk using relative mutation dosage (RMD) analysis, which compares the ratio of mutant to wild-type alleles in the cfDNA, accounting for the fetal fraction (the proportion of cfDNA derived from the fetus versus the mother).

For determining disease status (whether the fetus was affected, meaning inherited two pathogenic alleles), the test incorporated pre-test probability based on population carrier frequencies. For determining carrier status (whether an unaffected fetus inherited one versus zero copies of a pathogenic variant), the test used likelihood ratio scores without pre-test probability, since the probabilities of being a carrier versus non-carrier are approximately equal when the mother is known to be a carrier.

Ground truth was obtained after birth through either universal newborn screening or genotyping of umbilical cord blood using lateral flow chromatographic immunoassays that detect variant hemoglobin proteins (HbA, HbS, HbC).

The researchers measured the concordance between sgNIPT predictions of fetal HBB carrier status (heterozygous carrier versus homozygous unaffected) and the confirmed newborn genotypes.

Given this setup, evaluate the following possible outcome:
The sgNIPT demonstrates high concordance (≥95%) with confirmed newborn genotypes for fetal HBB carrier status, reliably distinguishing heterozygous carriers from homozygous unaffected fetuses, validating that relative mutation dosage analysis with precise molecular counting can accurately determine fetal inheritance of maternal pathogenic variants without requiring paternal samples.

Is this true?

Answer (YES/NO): YES